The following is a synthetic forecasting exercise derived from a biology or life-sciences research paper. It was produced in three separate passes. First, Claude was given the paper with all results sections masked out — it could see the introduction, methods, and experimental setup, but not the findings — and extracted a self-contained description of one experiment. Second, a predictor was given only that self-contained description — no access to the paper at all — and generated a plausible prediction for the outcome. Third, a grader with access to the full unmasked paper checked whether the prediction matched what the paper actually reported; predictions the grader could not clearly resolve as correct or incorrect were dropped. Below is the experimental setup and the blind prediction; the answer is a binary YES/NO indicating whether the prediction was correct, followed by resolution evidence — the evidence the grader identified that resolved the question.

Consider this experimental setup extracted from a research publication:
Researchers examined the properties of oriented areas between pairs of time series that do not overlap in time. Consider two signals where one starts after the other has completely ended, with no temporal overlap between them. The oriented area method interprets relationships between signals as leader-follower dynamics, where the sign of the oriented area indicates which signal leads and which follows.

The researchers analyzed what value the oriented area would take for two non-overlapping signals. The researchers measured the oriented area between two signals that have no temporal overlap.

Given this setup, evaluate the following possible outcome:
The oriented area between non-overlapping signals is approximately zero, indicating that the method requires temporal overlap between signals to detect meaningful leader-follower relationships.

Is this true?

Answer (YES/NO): YES